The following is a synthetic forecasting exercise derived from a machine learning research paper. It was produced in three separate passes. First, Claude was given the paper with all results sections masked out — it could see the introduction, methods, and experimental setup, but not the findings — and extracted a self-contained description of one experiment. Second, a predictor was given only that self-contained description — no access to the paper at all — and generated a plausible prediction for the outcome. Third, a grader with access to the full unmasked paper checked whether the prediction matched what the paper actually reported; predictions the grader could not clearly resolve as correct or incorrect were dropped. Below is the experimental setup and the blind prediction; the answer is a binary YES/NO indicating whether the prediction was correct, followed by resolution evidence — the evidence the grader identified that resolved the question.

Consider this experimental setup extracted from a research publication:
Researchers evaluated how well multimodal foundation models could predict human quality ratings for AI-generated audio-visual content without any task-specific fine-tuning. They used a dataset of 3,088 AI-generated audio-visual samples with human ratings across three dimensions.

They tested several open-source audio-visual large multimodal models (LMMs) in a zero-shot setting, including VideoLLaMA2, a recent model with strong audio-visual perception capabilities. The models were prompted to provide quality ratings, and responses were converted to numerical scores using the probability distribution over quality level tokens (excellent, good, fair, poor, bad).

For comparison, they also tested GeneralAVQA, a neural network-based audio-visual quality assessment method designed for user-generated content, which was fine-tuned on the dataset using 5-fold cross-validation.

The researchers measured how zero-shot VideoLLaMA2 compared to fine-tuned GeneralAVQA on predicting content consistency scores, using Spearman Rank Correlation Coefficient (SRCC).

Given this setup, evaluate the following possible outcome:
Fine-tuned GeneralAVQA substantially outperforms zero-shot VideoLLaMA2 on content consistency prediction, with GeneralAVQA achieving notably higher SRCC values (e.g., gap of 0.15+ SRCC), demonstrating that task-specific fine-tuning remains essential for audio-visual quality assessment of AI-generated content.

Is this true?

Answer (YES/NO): YES